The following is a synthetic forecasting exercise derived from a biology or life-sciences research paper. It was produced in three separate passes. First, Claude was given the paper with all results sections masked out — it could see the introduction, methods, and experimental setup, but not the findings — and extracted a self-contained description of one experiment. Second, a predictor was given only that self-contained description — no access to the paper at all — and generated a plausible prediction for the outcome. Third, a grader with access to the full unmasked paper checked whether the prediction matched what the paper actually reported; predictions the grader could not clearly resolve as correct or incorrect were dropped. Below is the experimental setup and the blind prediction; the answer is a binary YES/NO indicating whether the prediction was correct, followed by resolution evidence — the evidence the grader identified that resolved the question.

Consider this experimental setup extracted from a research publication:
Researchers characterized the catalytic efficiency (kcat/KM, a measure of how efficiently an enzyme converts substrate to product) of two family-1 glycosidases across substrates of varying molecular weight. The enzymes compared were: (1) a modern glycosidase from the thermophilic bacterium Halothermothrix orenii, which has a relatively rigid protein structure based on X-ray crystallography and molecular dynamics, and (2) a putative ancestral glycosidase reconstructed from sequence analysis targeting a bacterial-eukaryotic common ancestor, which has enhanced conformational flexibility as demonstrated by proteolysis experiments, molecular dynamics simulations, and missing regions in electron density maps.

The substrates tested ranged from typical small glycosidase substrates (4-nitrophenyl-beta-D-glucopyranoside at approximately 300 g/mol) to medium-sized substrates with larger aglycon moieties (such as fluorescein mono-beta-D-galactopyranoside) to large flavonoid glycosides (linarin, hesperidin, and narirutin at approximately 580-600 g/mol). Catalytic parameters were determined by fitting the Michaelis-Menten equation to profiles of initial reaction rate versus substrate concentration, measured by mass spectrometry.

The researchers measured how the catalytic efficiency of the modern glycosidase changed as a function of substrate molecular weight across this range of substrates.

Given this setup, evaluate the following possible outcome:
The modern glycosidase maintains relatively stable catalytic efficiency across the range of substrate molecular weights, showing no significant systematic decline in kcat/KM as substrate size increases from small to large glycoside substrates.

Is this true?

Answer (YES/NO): NO